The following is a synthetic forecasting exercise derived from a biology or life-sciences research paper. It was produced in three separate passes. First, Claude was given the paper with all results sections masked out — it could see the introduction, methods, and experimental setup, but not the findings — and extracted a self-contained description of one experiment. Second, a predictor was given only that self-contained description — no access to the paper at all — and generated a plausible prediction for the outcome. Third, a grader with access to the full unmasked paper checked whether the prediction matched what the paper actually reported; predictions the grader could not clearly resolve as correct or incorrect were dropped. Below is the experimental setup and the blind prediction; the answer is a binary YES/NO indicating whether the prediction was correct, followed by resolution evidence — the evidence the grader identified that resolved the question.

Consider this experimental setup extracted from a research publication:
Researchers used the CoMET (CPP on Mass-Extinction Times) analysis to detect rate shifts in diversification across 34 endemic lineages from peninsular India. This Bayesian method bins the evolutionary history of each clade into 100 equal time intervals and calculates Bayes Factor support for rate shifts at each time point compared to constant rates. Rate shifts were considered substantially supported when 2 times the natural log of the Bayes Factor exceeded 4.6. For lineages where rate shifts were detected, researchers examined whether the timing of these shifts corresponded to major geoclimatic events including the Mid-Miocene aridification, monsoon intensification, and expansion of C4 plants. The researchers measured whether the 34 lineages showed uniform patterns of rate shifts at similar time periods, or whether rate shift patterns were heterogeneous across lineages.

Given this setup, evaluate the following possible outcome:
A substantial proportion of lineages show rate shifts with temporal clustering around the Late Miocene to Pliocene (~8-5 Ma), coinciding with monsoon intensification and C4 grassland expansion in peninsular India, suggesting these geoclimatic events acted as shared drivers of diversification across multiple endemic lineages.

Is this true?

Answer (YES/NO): NO